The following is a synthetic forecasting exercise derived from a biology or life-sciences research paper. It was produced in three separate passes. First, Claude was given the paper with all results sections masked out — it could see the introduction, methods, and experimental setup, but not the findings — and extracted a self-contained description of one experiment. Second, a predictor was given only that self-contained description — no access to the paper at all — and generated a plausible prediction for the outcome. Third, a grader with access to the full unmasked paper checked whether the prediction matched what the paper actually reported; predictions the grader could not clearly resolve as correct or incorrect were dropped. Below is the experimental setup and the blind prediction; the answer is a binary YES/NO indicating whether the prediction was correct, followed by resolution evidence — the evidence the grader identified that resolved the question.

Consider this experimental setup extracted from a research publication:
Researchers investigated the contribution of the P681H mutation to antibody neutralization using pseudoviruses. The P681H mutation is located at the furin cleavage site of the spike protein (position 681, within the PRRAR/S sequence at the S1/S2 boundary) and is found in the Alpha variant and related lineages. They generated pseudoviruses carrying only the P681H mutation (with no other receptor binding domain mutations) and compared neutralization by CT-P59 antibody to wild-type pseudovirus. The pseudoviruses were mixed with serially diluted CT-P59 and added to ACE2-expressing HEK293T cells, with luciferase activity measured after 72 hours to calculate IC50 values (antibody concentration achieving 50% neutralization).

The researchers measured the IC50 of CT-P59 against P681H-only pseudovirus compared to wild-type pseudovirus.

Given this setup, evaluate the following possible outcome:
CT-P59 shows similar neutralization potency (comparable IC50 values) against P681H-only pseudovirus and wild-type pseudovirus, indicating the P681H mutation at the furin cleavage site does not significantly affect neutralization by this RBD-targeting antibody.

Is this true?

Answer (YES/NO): YES